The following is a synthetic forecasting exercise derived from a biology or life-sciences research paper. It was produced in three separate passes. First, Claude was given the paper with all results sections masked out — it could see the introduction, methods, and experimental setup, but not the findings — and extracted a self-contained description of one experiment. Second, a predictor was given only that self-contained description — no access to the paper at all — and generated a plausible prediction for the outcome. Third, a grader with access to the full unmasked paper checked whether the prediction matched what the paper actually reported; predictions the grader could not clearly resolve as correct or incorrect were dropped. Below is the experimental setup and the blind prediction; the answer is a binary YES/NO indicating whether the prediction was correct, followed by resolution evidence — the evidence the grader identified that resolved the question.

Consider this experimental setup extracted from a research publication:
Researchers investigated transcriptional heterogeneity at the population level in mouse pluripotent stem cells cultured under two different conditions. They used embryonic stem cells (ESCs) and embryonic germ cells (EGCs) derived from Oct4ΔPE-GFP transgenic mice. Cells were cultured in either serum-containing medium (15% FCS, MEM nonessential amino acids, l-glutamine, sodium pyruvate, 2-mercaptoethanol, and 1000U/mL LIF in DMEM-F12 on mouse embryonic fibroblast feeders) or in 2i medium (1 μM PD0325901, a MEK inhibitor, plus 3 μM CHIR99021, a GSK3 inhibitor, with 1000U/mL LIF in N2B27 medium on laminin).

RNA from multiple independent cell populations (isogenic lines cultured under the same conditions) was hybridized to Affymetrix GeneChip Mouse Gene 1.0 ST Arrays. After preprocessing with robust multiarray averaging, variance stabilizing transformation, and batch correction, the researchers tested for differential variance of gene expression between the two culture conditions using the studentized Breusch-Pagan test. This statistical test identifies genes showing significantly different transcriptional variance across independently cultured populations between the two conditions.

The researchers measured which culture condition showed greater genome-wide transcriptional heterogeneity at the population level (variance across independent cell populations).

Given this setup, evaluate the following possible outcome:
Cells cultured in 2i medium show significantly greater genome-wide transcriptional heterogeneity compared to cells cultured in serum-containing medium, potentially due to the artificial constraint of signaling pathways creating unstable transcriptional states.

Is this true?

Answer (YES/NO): YES